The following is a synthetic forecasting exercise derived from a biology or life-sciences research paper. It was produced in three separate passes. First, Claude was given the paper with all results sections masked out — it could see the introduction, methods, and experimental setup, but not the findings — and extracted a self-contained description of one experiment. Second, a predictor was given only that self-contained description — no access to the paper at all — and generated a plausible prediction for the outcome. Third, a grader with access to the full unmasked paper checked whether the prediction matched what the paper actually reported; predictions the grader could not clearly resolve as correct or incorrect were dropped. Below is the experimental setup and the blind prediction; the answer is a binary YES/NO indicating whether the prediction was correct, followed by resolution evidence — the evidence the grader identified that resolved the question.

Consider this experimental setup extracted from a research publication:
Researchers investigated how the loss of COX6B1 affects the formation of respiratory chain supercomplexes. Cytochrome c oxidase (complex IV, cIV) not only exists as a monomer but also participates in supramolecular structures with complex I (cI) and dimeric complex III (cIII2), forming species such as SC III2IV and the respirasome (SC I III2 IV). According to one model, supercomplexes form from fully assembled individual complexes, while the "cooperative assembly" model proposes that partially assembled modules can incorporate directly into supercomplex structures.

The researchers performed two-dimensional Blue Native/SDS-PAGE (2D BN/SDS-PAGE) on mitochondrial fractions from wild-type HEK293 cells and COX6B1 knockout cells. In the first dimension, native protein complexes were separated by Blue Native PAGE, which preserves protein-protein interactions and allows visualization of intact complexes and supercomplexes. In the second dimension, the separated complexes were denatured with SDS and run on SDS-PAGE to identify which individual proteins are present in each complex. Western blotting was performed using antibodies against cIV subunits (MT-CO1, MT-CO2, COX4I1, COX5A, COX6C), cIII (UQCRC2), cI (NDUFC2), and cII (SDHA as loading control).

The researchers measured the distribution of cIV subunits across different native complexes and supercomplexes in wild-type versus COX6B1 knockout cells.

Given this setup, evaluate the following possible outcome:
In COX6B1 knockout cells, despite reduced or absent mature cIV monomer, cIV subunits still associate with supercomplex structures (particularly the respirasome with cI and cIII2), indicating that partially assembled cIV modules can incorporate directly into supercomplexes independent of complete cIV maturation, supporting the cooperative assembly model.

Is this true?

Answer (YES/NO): YES